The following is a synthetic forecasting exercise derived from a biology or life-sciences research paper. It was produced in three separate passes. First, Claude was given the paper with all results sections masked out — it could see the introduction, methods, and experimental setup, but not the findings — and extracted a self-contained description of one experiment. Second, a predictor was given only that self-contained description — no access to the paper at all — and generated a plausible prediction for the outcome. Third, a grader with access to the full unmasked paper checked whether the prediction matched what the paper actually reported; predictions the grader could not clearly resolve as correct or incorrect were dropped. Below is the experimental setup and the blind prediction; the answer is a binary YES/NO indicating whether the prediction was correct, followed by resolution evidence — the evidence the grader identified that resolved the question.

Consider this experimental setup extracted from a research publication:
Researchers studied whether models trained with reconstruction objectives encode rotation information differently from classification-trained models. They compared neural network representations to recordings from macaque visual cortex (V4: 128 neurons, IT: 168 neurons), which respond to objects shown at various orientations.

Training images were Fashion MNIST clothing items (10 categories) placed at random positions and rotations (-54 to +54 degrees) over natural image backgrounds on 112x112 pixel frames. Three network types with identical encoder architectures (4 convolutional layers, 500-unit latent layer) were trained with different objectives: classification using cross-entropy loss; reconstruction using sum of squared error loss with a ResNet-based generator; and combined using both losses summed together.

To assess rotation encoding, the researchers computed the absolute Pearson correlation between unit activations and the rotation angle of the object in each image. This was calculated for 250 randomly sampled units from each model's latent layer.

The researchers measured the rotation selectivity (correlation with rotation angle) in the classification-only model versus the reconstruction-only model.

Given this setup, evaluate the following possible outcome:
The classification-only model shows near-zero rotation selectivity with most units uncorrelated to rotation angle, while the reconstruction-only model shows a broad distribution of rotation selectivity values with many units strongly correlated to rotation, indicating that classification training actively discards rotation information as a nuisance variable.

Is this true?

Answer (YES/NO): NO